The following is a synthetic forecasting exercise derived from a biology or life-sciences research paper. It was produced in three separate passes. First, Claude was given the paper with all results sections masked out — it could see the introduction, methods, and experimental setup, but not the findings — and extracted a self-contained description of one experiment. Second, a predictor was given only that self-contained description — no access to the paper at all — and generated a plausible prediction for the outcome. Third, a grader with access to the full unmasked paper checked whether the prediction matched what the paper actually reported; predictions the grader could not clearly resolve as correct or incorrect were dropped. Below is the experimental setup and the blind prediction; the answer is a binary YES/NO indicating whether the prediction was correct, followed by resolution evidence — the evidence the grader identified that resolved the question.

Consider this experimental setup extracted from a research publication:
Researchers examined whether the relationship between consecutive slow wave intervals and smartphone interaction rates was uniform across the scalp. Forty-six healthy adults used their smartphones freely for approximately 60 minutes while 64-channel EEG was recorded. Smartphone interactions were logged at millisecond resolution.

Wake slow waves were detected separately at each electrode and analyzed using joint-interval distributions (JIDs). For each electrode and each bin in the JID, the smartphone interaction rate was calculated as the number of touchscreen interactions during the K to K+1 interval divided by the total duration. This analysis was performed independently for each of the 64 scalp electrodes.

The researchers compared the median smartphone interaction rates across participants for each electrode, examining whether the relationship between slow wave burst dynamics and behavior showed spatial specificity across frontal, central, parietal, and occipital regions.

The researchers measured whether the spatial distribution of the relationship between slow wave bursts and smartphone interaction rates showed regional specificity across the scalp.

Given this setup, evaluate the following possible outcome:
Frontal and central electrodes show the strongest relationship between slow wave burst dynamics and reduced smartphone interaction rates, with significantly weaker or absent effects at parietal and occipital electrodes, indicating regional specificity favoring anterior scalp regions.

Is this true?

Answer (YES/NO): NO